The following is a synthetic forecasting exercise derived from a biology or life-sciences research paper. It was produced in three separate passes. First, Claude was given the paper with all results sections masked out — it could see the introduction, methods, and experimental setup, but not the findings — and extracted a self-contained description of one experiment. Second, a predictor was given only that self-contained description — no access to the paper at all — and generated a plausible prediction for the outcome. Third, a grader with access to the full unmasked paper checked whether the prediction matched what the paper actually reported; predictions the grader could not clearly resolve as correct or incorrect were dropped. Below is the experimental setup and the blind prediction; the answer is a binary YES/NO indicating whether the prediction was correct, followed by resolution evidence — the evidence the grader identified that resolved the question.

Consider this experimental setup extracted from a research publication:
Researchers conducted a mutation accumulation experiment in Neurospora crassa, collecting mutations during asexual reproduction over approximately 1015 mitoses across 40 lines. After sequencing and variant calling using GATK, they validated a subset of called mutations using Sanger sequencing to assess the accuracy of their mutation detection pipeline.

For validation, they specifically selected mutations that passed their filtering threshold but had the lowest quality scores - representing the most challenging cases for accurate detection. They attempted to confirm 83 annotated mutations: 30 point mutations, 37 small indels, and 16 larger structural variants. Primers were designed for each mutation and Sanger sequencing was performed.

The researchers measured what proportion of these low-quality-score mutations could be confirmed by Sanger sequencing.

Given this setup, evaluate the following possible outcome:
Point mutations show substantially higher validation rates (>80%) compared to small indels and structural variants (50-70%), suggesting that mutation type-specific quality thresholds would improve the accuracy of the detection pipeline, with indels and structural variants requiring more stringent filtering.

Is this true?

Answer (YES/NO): NO